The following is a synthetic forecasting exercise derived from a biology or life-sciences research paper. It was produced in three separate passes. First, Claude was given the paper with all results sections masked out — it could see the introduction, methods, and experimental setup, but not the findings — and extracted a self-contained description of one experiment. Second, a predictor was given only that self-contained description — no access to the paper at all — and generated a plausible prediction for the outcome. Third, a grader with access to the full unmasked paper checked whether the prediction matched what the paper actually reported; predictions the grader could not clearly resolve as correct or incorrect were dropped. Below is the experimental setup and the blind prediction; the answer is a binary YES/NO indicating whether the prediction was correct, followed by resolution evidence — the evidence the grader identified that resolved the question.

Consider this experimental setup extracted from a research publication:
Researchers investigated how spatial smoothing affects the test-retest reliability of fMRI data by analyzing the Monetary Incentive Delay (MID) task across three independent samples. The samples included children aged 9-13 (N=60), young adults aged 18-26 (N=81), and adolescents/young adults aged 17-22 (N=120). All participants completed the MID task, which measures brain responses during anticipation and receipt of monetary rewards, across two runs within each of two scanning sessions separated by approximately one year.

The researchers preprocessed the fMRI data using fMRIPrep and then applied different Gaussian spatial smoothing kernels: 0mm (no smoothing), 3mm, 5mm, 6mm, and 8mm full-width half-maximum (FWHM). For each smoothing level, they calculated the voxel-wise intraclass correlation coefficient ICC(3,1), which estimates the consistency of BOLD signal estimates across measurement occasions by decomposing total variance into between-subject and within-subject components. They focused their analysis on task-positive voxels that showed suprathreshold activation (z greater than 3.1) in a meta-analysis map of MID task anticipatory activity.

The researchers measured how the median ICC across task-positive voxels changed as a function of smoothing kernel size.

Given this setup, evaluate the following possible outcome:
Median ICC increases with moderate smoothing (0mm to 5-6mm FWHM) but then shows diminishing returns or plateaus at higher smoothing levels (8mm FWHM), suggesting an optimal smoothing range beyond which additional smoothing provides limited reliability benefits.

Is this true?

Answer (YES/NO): NO